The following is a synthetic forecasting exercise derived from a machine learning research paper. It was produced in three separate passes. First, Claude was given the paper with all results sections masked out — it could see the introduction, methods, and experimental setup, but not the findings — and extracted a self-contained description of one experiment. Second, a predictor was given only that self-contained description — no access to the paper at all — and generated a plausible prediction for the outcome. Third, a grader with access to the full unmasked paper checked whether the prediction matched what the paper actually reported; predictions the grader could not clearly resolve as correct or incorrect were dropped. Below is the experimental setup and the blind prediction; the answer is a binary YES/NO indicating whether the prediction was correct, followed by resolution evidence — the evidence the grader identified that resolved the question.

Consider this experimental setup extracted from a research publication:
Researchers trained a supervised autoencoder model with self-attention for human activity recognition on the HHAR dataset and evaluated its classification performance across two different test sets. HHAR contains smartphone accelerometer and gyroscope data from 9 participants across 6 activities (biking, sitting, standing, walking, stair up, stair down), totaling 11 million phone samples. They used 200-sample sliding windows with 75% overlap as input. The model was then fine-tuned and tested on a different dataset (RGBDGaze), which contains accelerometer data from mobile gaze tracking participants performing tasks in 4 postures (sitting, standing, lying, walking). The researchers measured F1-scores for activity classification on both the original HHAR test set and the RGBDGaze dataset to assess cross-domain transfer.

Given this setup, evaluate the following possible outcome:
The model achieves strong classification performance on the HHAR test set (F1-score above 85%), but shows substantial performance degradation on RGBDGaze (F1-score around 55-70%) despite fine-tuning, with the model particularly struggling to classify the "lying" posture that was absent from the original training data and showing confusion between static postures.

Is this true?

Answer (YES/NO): NO